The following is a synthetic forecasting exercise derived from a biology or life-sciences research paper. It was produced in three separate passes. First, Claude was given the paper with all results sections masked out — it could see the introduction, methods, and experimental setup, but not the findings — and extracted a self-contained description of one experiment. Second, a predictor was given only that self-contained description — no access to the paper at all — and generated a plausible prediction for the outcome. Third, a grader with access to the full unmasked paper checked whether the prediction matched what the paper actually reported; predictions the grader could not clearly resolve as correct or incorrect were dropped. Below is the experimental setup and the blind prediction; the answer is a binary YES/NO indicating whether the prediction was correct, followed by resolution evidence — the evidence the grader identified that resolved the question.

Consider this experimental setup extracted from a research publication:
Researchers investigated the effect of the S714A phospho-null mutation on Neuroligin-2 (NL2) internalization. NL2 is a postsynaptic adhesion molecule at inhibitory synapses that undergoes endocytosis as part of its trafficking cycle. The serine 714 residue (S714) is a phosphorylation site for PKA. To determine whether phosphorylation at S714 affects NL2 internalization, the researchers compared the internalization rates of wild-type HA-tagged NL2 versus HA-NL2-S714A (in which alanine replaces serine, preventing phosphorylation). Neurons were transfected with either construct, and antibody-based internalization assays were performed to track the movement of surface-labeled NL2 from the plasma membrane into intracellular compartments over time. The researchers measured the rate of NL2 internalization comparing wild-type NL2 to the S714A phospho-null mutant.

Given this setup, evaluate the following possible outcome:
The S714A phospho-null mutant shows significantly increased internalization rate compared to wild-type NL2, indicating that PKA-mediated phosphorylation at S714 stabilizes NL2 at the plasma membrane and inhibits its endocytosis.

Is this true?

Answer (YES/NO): NO